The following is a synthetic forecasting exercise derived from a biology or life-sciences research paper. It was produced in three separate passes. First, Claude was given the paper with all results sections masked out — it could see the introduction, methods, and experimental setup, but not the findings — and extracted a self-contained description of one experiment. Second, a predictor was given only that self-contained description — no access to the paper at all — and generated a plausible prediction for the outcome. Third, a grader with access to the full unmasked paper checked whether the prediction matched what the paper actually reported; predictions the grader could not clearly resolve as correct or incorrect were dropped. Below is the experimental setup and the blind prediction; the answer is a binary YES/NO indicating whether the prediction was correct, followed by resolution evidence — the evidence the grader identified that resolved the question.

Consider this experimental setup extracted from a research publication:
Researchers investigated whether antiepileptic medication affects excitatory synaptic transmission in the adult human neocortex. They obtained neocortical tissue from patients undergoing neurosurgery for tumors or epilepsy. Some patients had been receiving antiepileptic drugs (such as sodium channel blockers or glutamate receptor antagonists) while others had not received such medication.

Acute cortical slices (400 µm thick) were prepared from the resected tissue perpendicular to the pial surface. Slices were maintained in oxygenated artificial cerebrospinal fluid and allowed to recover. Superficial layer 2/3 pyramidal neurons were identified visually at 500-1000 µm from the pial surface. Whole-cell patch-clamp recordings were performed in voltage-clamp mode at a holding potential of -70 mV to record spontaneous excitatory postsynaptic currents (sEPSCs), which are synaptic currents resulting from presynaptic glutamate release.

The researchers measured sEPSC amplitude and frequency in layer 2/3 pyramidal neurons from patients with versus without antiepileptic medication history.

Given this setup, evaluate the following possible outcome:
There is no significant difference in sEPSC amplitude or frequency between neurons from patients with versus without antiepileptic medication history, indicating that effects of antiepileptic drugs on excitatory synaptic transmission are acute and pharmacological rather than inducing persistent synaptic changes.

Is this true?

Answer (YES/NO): NO